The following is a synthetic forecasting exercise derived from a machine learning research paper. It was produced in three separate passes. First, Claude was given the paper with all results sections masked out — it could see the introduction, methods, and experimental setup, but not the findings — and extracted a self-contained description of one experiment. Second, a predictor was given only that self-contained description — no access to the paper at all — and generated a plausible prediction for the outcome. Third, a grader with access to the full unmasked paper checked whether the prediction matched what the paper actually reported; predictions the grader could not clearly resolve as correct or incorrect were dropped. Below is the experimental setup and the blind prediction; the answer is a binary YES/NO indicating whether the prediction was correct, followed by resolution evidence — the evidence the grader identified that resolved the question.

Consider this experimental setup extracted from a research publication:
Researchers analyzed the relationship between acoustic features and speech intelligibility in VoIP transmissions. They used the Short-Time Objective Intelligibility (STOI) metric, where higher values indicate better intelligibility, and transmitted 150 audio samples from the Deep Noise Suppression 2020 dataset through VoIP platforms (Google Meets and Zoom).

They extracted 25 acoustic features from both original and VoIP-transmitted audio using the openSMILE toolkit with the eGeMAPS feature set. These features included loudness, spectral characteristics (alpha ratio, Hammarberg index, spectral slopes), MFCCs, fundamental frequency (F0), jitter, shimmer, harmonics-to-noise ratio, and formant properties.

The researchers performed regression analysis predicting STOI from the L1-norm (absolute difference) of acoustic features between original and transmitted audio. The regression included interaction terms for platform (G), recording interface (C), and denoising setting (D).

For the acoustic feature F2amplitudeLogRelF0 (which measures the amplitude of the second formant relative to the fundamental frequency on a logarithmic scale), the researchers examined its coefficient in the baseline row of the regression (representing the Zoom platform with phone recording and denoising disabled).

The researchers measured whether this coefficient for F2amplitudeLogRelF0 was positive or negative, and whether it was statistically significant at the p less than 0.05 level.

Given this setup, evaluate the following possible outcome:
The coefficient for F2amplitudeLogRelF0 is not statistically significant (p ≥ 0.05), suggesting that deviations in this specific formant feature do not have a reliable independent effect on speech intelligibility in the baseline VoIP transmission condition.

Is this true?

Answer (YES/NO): NO